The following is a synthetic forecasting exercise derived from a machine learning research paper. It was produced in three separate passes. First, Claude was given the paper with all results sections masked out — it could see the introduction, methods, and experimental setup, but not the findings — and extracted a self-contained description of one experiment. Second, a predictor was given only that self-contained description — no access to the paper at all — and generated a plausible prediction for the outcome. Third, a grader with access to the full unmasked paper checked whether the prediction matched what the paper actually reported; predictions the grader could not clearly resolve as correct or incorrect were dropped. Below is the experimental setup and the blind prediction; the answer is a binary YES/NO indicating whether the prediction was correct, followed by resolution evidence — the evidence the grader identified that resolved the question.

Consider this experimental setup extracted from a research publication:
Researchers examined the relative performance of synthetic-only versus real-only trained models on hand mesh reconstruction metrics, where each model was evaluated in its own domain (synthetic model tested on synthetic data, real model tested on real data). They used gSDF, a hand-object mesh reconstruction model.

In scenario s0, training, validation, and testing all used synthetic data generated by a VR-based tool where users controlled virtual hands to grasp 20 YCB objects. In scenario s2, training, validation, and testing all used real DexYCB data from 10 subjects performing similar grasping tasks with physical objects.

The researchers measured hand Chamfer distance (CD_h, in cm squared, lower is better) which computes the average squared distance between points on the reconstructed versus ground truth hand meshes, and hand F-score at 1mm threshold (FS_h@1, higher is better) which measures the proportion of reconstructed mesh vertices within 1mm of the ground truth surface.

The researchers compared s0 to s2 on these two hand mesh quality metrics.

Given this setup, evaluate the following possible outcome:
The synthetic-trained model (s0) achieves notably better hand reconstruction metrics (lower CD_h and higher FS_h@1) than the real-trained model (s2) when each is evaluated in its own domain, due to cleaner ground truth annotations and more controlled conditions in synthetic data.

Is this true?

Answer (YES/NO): NO